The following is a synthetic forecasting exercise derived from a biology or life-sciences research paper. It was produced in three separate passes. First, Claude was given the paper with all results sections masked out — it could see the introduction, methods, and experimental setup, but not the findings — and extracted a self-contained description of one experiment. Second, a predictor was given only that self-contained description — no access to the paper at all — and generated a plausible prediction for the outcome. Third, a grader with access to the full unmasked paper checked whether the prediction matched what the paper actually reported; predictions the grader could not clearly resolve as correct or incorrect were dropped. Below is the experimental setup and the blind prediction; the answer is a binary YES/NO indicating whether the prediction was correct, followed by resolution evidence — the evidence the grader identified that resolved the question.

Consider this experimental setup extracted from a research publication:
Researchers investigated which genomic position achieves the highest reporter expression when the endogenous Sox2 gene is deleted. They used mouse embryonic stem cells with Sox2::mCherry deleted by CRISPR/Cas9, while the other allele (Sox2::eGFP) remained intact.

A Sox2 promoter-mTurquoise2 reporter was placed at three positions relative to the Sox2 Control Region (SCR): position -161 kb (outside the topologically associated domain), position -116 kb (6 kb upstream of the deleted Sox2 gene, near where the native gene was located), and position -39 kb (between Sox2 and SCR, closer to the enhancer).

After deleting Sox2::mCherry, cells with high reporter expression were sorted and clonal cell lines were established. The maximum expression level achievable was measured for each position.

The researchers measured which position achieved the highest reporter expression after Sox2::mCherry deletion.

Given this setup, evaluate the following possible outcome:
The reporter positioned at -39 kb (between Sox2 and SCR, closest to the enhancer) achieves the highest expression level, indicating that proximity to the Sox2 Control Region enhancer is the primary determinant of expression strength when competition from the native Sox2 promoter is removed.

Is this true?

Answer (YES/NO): NO